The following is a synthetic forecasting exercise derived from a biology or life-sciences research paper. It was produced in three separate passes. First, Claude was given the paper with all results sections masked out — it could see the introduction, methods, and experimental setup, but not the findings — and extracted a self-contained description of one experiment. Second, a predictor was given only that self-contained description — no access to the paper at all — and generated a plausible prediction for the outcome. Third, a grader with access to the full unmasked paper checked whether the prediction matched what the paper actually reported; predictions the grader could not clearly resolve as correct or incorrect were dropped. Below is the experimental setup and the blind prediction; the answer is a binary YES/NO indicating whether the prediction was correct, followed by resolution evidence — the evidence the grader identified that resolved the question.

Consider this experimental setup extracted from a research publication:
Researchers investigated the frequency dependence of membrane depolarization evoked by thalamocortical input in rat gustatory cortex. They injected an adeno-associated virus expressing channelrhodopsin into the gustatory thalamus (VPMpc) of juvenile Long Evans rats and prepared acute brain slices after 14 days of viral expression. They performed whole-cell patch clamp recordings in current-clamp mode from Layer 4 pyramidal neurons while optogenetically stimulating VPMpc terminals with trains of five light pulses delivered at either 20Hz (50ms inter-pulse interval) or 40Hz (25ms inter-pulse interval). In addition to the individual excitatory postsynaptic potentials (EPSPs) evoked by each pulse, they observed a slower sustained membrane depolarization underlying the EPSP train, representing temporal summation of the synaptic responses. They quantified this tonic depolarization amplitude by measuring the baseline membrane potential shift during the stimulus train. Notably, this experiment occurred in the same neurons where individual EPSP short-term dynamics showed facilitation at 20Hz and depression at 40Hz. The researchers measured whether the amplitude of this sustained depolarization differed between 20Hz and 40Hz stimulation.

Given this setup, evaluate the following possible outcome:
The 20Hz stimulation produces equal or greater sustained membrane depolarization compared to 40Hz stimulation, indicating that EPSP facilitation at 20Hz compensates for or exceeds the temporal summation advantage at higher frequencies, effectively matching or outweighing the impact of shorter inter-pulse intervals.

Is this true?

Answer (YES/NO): NO